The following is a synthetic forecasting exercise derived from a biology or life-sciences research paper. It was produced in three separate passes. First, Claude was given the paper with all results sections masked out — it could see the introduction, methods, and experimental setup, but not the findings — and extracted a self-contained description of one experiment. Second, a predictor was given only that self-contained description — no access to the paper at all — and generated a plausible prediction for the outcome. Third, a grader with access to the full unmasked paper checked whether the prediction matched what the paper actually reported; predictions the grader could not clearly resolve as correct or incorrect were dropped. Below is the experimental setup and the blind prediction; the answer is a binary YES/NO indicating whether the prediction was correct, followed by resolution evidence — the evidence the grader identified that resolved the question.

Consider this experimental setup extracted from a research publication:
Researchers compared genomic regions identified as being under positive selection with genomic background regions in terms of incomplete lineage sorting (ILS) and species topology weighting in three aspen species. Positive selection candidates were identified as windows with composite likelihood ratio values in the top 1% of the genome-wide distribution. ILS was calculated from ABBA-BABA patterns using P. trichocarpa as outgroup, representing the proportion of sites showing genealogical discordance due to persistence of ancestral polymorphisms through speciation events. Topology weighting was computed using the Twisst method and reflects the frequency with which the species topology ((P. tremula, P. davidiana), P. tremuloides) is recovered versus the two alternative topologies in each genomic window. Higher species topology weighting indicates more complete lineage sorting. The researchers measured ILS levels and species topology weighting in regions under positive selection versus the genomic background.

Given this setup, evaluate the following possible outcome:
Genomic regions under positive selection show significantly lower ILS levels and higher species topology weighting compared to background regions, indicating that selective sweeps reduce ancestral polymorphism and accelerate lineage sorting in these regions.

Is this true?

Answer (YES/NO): YES